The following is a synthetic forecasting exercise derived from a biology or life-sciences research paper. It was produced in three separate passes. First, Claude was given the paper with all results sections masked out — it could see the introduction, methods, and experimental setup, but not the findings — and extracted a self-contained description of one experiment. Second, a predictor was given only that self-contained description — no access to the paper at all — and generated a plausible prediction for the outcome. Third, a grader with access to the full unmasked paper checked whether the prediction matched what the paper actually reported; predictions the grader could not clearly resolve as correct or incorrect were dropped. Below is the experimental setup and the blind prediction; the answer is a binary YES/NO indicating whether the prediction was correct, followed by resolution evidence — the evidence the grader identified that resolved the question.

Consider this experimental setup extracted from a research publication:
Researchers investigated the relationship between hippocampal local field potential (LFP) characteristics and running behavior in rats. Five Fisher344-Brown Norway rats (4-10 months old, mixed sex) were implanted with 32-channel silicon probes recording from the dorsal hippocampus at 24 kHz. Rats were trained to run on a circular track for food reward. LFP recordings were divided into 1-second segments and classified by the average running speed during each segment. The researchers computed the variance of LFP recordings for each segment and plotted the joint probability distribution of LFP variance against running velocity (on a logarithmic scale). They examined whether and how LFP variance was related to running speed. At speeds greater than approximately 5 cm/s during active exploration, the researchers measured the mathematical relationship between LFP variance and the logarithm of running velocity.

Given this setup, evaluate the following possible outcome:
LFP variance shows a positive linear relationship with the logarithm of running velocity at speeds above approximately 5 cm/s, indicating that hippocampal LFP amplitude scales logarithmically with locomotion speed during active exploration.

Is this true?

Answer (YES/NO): YES